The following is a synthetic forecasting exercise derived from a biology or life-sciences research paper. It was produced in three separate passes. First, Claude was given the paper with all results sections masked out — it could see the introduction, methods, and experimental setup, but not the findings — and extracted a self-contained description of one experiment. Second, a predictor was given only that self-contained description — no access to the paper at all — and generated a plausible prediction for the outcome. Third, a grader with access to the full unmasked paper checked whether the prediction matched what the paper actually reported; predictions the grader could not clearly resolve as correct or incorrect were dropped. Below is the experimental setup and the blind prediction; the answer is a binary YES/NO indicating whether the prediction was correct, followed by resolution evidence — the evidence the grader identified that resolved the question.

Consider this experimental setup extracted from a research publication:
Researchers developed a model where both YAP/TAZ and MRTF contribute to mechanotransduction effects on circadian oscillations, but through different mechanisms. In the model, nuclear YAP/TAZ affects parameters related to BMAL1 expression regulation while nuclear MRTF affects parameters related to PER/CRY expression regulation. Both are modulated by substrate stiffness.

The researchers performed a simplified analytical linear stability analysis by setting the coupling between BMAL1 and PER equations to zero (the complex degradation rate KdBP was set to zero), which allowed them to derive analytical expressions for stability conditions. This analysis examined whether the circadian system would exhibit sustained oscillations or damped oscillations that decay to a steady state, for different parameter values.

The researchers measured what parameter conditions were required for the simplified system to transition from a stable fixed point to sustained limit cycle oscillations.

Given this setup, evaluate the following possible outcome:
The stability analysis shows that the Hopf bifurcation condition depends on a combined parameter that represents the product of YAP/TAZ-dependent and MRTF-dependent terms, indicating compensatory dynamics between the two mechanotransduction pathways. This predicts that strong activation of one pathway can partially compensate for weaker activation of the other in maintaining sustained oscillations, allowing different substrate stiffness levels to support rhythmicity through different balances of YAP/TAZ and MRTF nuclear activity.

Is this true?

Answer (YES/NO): NO